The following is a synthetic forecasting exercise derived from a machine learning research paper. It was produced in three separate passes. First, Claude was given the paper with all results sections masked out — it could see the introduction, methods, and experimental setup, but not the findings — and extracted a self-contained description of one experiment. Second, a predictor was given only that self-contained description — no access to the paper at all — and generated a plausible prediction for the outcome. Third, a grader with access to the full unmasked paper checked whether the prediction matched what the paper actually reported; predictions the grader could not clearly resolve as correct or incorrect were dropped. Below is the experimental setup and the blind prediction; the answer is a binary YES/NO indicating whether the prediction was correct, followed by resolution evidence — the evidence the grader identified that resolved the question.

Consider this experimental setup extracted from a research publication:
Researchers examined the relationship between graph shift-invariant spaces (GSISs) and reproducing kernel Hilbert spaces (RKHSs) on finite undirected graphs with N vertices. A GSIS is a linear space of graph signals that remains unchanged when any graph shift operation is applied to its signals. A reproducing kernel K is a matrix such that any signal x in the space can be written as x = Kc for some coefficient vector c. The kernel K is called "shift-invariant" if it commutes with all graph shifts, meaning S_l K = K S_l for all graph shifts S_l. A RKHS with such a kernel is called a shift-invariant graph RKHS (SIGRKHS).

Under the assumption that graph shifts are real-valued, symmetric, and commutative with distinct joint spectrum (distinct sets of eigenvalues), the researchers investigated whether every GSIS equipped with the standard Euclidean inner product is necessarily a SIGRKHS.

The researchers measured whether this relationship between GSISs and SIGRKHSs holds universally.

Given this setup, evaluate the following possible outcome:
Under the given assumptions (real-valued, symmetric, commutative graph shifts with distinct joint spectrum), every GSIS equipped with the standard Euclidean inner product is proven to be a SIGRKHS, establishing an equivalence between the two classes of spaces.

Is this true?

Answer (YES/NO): YES